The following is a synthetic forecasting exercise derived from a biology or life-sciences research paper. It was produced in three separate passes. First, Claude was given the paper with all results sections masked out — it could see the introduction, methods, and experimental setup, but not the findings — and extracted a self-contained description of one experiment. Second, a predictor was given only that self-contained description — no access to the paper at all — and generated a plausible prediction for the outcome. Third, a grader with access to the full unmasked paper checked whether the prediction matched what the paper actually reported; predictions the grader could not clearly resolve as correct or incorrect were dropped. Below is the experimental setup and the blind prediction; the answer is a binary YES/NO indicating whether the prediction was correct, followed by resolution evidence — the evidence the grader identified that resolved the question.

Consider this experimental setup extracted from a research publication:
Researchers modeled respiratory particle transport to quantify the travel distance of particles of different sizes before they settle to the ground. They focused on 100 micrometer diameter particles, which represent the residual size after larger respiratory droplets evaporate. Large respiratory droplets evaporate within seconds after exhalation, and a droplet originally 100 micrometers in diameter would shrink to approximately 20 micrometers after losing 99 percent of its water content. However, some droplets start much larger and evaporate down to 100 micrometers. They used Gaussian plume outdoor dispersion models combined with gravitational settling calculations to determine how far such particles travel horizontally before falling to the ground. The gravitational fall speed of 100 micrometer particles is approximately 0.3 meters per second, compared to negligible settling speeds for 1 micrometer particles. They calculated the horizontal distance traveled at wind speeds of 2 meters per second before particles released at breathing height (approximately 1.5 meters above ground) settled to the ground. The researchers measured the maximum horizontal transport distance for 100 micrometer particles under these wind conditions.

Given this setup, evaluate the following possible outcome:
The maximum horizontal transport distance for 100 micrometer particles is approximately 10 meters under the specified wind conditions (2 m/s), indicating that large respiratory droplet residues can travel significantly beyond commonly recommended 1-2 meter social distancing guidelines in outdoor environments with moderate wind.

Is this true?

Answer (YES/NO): NO